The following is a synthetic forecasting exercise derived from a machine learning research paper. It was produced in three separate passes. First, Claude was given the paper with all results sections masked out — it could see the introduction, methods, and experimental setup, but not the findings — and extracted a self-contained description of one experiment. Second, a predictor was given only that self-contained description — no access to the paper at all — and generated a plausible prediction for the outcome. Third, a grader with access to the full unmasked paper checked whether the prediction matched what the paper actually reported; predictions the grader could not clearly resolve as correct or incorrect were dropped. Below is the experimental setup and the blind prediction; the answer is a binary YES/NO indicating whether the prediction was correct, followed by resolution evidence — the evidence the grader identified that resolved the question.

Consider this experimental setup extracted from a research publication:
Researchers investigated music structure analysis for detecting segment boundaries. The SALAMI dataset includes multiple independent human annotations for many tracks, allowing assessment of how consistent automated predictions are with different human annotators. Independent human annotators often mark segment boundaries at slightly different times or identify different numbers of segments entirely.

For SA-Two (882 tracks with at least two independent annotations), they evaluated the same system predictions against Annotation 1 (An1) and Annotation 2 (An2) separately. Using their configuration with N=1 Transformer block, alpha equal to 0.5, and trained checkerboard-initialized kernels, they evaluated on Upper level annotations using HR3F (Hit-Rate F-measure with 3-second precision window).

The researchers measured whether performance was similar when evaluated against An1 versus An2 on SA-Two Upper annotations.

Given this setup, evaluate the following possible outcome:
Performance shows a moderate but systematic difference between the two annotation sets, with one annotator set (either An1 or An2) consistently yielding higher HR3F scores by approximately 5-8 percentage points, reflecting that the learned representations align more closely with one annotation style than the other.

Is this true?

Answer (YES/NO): NO